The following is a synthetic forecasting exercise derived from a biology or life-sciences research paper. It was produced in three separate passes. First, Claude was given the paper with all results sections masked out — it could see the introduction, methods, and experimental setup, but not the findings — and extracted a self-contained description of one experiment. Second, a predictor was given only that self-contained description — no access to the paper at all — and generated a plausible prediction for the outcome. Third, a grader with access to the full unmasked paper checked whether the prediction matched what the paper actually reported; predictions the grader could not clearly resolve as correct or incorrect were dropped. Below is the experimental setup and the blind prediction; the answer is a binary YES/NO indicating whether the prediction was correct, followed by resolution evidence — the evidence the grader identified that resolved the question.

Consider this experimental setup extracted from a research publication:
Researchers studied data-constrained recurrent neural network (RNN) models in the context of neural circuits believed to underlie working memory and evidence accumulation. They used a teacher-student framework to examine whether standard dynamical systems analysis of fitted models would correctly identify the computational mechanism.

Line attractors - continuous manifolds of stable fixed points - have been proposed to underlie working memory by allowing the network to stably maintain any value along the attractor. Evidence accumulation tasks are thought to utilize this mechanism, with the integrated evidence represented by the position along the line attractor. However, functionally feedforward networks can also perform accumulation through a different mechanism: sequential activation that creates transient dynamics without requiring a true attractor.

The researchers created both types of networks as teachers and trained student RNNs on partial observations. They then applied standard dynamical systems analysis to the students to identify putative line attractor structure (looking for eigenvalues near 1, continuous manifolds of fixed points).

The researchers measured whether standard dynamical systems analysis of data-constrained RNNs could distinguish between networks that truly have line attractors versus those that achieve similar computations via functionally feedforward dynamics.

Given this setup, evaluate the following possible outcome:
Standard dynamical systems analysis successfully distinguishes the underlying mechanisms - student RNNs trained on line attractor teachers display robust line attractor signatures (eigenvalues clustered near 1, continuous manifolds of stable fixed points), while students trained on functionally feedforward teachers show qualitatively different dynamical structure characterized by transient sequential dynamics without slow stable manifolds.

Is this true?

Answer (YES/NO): NO